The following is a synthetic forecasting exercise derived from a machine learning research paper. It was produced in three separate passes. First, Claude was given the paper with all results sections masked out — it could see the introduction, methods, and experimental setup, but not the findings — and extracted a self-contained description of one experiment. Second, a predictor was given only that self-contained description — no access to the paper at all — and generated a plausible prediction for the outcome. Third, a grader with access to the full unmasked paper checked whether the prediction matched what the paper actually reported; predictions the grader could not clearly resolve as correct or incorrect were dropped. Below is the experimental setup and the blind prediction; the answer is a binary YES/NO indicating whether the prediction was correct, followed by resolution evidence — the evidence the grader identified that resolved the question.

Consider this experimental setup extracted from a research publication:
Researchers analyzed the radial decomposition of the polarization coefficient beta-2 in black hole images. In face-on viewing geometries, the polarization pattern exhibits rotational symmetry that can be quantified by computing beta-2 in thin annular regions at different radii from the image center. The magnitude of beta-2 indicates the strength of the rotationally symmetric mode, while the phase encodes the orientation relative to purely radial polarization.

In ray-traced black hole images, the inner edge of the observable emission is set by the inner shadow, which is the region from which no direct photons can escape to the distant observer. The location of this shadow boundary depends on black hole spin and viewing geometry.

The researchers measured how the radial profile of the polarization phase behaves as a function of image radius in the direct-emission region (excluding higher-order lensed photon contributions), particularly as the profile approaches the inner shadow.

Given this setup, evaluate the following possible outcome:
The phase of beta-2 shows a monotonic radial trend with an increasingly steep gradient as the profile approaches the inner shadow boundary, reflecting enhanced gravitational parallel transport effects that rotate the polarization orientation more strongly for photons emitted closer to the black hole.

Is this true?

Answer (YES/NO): NO